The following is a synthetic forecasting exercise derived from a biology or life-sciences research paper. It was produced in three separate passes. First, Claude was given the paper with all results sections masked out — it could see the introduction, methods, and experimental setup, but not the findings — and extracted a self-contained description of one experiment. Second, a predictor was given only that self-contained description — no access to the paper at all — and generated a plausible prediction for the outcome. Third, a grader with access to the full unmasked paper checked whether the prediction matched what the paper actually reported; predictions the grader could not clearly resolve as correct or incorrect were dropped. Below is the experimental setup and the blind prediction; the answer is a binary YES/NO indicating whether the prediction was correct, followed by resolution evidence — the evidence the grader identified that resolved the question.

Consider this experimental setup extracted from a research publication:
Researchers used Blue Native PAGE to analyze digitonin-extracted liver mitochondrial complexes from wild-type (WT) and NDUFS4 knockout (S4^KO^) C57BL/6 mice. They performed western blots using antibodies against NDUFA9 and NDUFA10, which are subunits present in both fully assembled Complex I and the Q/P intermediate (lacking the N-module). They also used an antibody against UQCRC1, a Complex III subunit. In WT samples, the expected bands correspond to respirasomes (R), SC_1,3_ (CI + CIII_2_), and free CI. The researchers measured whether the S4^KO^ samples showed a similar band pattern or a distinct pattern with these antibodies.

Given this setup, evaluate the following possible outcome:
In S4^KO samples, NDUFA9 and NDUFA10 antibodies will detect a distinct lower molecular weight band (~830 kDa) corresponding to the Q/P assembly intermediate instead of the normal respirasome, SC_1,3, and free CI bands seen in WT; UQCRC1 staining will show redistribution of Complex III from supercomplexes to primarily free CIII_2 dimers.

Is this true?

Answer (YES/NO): NO